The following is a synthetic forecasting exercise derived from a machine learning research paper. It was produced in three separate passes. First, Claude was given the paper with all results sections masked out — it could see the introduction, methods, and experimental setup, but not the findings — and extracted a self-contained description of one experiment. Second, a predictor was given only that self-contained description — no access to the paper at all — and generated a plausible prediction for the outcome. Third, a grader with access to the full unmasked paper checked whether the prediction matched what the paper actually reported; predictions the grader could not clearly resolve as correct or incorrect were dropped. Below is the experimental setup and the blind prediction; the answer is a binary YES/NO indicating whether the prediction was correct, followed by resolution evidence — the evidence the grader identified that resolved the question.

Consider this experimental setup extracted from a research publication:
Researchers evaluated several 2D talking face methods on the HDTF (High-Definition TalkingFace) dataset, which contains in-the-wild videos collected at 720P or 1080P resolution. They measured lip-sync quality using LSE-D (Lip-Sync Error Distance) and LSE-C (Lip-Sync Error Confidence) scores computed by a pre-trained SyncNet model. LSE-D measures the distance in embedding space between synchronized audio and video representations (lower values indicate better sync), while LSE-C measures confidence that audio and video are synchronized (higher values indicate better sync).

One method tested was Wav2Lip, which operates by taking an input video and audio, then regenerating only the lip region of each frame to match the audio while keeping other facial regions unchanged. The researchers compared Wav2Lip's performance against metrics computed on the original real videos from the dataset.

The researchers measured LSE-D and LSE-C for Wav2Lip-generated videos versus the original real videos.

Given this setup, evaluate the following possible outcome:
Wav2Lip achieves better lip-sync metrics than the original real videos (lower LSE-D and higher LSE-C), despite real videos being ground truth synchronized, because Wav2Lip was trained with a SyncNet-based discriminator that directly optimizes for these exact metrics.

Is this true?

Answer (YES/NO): YES